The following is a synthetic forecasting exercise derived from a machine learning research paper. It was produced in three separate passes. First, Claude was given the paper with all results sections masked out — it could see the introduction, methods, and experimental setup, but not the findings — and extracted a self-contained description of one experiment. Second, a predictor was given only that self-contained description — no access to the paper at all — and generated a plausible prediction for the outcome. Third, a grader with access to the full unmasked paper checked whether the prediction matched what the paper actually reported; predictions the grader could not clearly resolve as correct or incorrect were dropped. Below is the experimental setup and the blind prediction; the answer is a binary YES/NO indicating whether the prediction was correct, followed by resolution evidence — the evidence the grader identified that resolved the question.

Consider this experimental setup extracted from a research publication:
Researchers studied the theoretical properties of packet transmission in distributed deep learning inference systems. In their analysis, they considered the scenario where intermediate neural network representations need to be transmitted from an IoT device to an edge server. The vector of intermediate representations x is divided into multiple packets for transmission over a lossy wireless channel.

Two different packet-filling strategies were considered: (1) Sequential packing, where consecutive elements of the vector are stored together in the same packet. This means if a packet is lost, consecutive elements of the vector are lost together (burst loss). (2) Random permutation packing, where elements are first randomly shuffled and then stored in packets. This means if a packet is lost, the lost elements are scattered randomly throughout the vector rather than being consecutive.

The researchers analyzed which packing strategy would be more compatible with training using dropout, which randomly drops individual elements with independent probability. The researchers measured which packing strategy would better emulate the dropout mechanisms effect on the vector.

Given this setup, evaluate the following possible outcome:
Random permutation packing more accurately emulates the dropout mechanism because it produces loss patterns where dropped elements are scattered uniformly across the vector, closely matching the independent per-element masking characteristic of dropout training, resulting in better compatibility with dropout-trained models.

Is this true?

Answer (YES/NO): YES